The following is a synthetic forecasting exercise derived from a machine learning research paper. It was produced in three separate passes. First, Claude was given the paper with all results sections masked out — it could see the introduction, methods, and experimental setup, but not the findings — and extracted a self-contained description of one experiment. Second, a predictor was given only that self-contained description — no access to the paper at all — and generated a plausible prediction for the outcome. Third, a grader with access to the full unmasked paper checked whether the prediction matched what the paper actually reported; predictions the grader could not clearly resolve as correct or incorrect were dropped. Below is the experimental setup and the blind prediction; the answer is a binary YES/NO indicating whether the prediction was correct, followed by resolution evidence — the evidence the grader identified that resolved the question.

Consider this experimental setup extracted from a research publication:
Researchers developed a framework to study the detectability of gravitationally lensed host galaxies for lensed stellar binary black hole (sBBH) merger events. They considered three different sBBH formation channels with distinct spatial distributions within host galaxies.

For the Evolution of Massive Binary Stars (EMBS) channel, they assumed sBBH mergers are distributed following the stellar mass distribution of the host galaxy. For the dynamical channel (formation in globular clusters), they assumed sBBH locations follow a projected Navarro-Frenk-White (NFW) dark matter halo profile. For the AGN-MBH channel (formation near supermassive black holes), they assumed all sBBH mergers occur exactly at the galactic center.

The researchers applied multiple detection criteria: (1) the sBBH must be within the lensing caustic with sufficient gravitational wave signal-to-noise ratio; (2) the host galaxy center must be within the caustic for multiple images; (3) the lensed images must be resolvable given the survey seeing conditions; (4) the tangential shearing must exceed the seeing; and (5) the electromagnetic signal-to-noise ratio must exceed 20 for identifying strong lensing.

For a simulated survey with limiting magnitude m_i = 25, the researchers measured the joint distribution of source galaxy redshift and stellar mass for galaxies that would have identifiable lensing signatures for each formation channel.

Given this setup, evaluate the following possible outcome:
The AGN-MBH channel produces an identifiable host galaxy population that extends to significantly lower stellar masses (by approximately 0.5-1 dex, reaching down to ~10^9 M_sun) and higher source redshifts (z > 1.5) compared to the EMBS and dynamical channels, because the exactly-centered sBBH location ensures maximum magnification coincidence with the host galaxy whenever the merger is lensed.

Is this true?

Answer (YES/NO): NO